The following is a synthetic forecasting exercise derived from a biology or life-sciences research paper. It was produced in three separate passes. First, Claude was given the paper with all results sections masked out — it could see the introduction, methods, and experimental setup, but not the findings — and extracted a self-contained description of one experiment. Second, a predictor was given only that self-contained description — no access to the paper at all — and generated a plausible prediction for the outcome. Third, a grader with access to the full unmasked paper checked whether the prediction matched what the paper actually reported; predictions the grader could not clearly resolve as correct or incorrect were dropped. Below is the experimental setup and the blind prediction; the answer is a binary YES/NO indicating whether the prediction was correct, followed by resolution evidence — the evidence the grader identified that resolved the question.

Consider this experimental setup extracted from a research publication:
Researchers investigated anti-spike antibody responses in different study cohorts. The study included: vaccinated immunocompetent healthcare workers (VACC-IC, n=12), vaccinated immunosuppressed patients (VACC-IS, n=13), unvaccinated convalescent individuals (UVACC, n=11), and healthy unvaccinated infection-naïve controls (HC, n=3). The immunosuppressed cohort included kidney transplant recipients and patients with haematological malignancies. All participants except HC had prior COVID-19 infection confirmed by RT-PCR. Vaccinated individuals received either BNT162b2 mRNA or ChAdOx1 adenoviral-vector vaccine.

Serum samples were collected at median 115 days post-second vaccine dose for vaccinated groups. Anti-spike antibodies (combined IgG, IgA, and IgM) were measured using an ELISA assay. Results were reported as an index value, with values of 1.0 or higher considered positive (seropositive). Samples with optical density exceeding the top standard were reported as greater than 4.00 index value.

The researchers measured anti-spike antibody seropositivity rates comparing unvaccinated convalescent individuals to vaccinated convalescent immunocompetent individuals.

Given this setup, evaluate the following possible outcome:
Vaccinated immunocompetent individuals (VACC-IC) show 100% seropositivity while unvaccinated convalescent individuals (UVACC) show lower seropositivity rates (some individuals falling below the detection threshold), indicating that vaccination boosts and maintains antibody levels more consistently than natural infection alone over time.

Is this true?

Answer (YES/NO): YES